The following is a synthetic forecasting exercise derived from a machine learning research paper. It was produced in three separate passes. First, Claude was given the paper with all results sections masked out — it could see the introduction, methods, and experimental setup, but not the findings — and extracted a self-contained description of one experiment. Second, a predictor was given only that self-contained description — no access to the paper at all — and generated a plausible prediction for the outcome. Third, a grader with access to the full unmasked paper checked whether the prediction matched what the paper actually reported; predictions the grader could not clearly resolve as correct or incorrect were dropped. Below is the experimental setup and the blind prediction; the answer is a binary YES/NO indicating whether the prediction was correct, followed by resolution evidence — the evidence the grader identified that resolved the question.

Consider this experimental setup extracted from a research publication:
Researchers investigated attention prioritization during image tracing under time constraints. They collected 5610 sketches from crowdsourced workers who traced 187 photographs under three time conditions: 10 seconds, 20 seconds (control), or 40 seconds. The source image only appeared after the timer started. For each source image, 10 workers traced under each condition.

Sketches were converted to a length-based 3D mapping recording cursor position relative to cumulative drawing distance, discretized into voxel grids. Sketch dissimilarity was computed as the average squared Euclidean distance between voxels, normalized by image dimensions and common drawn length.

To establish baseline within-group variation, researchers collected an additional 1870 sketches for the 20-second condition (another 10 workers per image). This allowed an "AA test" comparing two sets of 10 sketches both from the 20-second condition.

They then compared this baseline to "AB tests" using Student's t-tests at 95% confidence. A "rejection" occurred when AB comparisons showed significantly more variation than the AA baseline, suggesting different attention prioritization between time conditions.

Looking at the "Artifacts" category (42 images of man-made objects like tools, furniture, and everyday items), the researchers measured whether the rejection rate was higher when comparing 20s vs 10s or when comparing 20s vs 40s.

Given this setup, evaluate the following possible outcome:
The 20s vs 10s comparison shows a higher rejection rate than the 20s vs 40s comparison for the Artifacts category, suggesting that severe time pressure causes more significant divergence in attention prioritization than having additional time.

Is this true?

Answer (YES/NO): YES